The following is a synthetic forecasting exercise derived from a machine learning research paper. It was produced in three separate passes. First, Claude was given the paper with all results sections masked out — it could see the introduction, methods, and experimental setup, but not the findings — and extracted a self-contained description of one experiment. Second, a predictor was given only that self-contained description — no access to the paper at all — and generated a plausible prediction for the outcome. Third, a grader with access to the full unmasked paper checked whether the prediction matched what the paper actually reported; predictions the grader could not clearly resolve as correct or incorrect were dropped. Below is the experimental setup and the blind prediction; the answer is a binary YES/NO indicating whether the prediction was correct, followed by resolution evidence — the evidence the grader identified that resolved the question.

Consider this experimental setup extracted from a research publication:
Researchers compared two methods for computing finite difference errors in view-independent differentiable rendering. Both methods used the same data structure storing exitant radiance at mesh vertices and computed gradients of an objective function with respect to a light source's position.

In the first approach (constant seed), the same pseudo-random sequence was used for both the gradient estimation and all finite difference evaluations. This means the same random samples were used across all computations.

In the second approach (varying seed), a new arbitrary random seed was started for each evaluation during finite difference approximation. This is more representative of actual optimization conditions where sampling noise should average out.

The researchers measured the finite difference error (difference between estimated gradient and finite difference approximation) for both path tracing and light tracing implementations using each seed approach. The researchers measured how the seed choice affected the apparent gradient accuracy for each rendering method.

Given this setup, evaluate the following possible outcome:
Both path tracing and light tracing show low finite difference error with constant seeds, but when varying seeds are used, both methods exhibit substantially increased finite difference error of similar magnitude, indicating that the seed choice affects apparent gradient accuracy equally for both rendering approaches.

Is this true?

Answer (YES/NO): NO